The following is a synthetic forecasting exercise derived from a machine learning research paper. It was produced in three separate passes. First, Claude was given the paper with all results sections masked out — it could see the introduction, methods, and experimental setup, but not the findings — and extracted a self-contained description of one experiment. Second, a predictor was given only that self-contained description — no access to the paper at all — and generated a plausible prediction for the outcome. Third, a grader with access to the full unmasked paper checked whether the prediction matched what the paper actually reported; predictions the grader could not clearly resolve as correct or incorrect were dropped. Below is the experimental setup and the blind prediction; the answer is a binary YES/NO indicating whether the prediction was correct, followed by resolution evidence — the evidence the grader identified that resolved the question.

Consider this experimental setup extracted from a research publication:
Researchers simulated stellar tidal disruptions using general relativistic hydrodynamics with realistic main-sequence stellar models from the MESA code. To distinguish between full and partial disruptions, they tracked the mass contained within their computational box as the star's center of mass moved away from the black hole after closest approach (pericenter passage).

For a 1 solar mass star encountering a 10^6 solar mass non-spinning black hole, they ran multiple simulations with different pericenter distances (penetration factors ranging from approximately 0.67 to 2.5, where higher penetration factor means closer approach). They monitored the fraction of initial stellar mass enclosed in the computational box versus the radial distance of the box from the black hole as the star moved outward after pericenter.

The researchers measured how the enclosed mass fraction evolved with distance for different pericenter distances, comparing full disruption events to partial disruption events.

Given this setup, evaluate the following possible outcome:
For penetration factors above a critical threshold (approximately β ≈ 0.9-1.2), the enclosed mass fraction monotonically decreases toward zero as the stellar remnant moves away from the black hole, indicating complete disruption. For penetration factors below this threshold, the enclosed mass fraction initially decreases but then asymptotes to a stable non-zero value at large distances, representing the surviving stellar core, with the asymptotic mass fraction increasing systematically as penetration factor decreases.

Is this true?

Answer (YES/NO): NO